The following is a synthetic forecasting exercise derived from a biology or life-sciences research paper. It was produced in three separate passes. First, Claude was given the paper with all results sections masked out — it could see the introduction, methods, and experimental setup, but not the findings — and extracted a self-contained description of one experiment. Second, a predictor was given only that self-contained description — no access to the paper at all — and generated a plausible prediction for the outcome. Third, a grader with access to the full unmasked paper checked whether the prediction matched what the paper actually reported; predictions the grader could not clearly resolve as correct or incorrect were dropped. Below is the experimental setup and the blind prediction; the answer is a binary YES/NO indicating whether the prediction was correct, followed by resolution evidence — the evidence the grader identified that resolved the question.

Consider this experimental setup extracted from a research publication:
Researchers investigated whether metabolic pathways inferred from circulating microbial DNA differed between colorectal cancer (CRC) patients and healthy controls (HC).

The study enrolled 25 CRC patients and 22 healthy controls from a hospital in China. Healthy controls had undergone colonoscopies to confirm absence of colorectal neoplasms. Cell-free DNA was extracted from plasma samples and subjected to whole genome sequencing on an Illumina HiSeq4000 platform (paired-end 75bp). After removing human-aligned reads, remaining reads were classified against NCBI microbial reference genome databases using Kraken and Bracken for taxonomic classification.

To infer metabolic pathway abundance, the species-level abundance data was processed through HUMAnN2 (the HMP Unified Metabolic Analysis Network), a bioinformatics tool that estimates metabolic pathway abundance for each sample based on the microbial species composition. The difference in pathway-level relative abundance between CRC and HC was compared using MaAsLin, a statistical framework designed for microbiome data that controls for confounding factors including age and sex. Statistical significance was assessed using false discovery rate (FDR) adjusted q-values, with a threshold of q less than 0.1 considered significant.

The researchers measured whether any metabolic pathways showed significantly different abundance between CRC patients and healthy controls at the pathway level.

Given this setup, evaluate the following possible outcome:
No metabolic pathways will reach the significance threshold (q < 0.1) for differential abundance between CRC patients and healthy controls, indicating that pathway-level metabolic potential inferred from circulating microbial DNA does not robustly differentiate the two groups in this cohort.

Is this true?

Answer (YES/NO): NO